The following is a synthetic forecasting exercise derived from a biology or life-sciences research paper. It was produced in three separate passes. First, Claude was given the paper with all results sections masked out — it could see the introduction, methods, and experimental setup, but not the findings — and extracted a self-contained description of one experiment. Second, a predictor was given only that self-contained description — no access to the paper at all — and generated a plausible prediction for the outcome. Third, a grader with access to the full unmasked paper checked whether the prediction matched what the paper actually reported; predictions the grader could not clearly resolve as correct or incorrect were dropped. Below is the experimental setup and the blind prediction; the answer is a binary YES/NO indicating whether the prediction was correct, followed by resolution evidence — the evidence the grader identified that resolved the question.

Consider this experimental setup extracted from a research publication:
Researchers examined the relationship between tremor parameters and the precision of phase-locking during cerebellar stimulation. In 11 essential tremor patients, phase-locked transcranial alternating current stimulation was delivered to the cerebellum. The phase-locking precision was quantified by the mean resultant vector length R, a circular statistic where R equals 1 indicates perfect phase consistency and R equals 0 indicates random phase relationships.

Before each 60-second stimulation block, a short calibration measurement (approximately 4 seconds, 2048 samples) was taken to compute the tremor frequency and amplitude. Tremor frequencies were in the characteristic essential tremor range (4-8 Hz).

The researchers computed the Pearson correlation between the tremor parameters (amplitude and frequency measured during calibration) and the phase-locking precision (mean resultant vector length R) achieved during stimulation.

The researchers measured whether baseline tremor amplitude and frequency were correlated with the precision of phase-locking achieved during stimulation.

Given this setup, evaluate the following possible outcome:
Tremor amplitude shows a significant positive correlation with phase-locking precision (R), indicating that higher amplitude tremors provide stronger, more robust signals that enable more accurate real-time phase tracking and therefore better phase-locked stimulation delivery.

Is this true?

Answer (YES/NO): YES